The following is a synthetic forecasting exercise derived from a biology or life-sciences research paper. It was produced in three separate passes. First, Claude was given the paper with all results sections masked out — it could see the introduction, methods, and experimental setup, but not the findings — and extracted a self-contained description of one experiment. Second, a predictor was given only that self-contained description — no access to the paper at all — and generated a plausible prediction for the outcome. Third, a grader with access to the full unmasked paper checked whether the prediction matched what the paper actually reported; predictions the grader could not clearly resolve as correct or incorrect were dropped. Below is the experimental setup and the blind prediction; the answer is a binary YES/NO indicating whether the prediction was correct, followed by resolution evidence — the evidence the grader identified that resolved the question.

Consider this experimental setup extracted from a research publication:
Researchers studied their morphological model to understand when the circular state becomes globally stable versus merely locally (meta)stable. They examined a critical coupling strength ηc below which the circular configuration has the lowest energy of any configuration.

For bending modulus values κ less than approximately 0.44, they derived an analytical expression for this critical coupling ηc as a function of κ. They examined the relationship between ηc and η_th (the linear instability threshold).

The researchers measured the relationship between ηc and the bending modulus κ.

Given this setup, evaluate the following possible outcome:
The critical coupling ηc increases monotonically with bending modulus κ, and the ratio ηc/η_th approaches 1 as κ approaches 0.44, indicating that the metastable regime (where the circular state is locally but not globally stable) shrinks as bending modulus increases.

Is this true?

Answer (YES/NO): YES